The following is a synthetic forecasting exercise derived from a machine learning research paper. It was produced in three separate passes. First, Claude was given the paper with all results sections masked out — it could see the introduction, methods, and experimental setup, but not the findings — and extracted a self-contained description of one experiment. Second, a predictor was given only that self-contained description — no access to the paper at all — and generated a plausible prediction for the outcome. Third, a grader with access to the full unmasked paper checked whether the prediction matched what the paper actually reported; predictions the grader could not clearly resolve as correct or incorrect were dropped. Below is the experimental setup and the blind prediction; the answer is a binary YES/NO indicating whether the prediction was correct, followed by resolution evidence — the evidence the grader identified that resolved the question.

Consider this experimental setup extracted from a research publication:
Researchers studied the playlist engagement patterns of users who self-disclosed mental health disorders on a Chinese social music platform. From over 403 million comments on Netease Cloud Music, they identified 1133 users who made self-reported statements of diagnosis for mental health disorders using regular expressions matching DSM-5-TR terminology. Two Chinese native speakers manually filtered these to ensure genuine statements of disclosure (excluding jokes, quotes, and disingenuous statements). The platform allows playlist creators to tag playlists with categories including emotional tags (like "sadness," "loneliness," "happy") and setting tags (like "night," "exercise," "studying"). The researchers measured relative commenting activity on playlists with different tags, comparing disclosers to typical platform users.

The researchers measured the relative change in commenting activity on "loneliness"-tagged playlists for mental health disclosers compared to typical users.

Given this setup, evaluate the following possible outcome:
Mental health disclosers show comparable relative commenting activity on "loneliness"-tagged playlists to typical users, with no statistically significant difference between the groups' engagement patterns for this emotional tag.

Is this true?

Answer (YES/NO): NO